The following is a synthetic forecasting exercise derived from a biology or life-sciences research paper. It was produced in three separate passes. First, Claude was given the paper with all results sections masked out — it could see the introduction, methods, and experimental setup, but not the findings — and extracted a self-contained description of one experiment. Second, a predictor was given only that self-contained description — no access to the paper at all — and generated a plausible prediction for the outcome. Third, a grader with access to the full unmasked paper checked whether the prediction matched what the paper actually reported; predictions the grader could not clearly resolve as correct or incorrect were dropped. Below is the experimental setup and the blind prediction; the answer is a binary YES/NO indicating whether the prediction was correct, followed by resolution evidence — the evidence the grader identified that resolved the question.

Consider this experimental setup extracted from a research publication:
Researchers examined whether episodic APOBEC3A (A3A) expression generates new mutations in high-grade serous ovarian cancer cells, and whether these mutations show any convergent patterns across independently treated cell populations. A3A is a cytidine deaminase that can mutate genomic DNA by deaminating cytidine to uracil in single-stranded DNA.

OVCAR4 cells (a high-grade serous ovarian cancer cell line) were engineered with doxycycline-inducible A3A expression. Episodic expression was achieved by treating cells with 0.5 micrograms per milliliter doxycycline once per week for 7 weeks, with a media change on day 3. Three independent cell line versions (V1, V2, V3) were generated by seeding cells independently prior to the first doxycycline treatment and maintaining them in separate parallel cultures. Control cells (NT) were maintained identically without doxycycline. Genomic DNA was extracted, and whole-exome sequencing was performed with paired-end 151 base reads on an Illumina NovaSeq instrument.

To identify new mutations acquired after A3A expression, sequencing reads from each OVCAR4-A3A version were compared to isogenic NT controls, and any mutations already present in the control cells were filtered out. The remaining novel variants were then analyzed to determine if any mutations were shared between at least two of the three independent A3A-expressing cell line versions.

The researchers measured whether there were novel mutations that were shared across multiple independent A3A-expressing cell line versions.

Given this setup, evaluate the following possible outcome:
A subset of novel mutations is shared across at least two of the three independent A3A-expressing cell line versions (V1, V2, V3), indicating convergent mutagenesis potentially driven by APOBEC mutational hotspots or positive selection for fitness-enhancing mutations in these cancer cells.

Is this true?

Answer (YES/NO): NO